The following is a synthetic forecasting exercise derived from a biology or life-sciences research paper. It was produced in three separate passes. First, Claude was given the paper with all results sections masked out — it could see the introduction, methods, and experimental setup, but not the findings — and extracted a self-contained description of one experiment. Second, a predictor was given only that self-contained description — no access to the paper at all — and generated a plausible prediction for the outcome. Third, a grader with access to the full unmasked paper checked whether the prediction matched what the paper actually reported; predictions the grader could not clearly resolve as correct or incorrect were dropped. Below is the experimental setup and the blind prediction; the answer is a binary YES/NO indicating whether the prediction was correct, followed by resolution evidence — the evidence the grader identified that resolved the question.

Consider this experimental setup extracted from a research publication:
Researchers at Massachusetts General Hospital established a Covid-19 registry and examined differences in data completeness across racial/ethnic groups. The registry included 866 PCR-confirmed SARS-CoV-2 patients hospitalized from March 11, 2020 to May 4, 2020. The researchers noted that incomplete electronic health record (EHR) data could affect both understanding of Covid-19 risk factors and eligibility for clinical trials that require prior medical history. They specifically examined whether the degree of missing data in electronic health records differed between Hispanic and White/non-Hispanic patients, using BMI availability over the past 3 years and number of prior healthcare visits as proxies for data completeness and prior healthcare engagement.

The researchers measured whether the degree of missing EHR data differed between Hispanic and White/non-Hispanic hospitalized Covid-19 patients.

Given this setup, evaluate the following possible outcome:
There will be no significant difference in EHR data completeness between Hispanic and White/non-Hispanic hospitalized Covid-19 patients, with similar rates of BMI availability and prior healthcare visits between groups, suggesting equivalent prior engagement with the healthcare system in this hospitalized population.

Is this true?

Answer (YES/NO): NO